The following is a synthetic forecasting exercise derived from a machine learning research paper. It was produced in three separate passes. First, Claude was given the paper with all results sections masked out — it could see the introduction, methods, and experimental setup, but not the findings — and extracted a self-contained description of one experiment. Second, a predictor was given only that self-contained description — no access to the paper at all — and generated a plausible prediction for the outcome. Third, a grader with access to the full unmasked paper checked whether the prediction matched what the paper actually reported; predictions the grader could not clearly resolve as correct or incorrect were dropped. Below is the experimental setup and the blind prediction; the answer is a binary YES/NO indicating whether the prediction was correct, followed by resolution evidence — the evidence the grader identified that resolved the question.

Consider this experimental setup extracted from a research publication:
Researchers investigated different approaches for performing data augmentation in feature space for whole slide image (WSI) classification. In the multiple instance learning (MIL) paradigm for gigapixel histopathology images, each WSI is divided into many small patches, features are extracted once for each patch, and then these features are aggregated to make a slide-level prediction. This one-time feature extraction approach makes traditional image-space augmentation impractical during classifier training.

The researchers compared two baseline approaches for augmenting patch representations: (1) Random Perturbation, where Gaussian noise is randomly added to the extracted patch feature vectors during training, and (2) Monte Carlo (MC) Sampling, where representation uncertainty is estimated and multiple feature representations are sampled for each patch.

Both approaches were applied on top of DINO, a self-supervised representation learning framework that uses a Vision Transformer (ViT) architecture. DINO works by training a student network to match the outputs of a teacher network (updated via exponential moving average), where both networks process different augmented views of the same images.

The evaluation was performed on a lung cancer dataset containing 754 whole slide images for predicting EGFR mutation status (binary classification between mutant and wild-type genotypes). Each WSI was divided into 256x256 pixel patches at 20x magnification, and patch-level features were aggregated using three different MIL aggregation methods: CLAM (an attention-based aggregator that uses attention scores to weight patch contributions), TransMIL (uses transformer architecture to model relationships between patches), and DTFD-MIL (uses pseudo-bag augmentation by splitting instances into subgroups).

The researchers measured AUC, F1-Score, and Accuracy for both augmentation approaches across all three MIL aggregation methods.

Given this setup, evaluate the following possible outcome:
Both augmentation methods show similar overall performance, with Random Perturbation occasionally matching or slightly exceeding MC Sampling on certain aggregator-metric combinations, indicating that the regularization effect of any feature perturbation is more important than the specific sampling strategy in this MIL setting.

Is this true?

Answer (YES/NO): NO